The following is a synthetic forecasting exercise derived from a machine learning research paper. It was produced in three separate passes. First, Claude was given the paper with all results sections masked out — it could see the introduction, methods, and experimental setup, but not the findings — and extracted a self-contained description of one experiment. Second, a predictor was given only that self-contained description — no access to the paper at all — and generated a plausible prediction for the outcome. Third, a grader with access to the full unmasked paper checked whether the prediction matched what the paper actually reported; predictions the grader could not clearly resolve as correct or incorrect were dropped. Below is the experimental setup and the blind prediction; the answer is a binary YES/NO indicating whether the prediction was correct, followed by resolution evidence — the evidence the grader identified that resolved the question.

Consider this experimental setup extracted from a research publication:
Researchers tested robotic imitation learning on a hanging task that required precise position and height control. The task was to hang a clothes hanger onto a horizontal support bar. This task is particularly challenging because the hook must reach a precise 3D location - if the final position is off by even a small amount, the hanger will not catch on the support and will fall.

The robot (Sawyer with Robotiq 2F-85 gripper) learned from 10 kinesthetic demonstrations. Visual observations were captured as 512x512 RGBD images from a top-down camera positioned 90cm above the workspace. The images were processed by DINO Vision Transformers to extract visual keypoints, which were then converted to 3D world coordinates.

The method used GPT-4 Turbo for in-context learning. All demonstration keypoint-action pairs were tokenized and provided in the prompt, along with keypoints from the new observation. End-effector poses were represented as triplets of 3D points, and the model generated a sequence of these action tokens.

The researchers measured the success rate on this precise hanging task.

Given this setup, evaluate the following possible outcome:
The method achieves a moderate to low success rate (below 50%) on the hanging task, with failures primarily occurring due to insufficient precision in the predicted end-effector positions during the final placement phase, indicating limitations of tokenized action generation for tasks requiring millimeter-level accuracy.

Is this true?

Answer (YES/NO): NO